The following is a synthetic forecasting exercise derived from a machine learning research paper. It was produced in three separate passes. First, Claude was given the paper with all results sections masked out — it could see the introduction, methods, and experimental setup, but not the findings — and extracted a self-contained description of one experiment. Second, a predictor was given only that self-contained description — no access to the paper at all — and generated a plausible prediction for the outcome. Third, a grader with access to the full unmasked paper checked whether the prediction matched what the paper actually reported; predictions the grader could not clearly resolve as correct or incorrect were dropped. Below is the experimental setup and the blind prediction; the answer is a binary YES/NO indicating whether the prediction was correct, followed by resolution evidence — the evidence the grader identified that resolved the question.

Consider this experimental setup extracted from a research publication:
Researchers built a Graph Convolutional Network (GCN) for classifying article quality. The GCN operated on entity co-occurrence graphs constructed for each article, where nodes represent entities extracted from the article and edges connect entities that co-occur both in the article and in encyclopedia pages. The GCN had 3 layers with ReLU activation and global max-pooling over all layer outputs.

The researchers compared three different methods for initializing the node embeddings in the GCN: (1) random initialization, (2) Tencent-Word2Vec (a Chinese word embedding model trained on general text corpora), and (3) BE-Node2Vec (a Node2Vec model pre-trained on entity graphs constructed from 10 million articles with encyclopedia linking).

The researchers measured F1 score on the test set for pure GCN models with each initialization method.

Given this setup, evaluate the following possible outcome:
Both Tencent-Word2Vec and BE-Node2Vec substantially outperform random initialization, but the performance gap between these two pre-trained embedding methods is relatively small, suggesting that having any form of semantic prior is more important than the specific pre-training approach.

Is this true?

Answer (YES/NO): NO